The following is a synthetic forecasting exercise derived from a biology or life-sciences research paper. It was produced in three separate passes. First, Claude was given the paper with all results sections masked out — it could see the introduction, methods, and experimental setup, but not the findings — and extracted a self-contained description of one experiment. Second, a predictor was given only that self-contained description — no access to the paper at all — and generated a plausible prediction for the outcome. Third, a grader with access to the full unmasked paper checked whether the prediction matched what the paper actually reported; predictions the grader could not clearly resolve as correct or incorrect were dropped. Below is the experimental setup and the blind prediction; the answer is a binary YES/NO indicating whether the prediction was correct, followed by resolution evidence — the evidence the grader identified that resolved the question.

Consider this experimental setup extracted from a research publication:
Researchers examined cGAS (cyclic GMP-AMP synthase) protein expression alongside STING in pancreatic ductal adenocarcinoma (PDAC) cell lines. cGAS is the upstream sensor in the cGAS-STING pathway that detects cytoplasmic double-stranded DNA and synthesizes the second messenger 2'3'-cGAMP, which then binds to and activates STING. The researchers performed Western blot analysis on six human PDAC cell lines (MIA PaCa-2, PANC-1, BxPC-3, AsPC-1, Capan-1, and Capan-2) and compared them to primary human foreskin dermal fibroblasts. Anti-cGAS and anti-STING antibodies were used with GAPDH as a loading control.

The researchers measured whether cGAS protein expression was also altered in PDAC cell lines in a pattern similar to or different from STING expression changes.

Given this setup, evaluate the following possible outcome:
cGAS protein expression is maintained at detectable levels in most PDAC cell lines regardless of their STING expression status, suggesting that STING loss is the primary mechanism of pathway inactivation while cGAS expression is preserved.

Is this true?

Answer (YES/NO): YES